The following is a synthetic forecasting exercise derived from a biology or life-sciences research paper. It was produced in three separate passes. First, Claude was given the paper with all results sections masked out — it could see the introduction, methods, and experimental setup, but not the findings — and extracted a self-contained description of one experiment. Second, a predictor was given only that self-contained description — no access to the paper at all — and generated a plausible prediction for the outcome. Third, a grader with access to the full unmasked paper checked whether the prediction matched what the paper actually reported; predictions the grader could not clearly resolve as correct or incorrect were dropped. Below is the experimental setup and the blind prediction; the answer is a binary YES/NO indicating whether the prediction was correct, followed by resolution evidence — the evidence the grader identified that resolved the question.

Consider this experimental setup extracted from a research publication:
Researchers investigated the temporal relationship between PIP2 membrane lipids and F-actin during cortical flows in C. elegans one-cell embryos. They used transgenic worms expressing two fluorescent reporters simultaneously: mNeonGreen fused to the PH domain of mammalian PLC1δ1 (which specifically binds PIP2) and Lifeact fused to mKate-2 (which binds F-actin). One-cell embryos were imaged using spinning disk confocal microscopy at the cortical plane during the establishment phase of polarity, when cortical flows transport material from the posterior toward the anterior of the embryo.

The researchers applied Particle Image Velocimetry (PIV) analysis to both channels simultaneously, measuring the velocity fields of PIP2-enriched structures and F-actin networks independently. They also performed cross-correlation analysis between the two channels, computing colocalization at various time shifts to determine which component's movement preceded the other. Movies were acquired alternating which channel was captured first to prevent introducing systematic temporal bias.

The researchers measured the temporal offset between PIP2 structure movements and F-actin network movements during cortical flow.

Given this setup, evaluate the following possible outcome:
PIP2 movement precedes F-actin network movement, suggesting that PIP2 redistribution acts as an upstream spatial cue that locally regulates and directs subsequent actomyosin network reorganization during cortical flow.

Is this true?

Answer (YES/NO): YES